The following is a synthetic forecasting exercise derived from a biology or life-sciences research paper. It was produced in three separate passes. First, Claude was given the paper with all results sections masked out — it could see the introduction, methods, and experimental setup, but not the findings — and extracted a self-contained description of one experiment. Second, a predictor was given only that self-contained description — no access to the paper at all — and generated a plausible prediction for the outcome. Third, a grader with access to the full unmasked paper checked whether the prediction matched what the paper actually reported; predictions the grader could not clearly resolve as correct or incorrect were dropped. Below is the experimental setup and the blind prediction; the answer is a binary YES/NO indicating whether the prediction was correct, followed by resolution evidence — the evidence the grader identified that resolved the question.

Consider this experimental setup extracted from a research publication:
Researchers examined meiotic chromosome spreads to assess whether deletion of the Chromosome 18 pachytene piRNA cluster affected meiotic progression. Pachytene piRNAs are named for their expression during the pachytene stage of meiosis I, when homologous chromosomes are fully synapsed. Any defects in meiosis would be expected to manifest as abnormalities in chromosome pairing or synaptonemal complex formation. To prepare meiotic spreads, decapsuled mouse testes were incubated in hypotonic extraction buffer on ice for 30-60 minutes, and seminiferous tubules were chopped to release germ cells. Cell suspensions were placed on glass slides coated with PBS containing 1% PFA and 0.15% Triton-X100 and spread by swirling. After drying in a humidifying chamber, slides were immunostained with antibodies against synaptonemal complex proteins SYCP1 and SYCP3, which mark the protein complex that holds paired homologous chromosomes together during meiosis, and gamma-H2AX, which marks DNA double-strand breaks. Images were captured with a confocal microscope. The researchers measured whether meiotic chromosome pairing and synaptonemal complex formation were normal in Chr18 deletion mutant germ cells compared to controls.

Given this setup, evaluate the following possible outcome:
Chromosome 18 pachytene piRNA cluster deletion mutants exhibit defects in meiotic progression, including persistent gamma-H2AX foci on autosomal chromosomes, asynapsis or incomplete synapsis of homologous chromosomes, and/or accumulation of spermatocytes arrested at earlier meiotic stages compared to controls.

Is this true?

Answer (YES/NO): NO